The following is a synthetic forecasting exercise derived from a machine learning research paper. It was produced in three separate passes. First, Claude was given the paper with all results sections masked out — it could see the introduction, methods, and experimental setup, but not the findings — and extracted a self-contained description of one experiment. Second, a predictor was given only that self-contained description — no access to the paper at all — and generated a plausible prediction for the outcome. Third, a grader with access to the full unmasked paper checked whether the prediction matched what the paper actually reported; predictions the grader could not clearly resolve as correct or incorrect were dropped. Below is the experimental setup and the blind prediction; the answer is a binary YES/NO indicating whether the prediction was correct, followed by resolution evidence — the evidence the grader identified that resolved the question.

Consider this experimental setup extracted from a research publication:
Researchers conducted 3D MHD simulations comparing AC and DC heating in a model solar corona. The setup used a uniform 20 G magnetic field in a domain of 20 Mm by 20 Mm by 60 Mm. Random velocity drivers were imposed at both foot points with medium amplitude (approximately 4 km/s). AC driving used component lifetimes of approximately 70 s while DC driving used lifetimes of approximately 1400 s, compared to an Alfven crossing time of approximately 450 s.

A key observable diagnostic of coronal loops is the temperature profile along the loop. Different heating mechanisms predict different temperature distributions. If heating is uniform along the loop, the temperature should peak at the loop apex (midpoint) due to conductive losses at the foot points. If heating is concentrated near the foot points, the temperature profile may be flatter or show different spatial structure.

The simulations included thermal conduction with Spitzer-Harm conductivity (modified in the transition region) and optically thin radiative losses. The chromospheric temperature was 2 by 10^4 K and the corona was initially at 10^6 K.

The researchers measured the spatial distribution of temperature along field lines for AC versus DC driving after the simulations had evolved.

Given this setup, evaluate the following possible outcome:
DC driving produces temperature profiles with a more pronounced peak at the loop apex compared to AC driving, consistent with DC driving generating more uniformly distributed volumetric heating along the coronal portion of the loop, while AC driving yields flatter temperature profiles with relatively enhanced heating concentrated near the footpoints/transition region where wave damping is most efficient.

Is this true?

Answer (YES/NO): NO